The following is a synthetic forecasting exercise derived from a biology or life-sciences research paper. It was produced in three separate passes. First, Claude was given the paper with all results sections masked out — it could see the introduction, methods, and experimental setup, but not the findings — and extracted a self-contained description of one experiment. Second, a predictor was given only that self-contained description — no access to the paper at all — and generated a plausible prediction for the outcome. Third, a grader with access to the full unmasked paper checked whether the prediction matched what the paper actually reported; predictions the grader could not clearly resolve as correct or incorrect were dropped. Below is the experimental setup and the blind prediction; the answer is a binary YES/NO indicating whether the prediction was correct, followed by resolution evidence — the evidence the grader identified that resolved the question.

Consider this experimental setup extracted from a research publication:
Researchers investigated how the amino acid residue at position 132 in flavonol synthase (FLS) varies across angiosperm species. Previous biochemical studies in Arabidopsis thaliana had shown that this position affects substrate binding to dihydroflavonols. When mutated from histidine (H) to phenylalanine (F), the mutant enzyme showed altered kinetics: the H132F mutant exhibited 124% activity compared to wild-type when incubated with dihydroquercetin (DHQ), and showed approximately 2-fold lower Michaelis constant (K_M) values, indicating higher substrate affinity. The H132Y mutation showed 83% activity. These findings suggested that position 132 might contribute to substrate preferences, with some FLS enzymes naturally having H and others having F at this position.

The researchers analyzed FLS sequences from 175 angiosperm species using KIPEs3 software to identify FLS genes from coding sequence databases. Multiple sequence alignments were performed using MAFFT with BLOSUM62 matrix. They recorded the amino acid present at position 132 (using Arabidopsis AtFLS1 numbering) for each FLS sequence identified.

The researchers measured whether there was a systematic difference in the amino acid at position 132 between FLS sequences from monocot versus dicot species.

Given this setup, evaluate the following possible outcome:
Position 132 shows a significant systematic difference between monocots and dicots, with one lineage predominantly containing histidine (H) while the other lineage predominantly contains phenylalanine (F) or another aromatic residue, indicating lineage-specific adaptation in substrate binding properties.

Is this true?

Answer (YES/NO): YES